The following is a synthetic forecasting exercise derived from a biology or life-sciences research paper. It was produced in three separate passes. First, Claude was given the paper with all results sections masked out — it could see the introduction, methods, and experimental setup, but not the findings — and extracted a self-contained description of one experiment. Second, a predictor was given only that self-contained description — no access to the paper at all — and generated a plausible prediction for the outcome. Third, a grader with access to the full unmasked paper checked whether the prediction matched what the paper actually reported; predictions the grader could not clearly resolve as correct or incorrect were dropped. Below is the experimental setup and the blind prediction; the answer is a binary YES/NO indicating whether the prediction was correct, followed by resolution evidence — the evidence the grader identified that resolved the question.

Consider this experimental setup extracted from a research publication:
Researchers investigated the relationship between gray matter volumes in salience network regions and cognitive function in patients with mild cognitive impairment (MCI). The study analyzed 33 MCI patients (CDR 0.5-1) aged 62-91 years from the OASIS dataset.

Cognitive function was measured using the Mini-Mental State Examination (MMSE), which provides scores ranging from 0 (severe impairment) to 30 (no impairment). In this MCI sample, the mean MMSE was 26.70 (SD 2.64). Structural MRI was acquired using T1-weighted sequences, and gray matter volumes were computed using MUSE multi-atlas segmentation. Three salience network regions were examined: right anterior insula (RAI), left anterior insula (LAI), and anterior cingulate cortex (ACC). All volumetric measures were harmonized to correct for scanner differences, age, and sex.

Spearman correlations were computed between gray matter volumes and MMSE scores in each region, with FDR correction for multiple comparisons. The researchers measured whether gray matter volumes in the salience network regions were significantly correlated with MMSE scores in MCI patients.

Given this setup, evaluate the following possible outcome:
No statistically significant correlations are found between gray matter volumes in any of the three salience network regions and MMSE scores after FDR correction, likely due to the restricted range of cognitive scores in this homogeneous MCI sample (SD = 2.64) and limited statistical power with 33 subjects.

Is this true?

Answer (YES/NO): NO